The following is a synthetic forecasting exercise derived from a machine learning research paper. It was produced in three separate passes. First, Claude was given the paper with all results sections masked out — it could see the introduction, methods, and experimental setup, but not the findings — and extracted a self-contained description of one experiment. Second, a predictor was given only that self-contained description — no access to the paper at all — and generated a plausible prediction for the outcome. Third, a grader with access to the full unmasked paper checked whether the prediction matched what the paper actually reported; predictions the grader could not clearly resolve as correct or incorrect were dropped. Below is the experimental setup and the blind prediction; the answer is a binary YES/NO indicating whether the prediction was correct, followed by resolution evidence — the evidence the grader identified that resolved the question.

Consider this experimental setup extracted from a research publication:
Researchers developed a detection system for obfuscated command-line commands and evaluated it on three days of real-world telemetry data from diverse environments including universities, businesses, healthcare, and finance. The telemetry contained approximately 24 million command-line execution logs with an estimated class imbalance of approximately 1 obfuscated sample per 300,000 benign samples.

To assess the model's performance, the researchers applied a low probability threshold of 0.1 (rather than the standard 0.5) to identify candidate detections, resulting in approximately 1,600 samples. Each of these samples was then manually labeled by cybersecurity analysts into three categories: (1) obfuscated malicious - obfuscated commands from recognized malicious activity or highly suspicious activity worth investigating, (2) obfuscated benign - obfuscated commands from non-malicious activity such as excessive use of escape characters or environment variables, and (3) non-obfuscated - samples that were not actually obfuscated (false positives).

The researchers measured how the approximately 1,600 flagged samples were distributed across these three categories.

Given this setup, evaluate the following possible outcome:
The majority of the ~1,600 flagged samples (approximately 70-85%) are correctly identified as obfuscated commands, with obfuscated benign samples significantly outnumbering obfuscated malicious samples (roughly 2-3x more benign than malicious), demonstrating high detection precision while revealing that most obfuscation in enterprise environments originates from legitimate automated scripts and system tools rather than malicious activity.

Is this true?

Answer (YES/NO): NO